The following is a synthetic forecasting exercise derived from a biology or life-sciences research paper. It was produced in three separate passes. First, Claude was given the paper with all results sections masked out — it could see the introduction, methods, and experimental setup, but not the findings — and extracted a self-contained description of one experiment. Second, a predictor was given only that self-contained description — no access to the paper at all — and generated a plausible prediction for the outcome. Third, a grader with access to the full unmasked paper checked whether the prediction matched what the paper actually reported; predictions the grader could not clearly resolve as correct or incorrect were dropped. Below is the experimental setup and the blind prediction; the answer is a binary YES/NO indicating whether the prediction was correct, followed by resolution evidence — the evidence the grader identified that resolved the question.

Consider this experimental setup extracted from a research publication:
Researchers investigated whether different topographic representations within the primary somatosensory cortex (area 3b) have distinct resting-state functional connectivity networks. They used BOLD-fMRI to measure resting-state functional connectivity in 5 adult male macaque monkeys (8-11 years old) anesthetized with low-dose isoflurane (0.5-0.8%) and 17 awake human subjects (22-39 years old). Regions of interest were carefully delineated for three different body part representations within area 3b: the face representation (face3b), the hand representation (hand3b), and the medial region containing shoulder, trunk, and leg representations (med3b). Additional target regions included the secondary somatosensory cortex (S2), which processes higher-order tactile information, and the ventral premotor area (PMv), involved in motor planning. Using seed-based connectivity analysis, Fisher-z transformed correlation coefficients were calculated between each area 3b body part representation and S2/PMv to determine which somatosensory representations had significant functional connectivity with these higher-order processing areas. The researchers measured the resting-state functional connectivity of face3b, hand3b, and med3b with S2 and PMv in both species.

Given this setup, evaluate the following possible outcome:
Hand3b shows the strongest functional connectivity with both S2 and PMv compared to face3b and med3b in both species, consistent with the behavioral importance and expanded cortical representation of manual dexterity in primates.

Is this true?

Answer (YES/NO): NO